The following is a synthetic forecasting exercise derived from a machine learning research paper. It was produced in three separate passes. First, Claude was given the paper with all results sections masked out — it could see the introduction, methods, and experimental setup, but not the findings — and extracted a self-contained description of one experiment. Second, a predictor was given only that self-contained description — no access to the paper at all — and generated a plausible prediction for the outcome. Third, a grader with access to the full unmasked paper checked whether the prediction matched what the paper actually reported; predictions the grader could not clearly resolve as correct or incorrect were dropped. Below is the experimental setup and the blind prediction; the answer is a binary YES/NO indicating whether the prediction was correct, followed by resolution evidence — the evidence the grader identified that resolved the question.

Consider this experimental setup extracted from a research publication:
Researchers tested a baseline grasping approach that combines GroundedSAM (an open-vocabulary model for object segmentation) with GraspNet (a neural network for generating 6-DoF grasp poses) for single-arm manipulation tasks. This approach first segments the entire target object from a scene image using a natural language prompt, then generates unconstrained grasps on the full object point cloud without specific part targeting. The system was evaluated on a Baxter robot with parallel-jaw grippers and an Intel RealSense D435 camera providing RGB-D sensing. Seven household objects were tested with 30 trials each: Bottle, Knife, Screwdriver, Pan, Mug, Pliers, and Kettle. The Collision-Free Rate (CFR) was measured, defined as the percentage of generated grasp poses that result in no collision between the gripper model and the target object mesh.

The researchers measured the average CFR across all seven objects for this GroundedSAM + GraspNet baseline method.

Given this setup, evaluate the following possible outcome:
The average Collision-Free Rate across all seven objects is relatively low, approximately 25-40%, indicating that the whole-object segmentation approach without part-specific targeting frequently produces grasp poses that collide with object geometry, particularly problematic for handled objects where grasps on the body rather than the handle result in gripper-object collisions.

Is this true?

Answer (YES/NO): NO